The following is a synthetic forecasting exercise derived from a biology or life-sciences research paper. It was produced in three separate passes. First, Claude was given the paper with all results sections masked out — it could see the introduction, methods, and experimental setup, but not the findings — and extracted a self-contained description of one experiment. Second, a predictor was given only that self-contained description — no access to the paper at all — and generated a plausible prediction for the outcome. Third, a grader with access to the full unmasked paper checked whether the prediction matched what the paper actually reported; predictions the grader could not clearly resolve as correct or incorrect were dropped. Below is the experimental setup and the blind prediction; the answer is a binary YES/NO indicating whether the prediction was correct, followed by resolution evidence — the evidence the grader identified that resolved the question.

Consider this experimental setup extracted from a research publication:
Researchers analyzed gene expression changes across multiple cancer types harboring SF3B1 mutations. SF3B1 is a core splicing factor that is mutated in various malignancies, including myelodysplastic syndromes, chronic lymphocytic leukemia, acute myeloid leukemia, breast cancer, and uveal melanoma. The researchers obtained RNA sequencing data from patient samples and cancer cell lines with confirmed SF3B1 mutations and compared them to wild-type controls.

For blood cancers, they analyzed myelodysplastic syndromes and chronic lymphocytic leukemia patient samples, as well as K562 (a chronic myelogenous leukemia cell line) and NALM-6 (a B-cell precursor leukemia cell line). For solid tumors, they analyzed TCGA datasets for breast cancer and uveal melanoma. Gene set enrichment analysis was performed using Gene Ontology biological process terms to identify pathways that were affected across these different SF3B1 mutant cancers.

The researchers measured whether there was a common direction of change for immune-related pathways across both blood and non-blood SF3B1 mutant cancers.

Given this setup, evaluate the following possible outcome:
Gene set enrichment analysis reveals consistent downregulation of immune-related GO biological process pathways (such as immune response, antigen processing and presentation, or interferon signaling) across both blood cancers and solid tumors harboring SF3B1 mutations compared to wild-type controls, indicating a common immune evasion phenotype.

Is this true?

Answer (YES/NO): YES